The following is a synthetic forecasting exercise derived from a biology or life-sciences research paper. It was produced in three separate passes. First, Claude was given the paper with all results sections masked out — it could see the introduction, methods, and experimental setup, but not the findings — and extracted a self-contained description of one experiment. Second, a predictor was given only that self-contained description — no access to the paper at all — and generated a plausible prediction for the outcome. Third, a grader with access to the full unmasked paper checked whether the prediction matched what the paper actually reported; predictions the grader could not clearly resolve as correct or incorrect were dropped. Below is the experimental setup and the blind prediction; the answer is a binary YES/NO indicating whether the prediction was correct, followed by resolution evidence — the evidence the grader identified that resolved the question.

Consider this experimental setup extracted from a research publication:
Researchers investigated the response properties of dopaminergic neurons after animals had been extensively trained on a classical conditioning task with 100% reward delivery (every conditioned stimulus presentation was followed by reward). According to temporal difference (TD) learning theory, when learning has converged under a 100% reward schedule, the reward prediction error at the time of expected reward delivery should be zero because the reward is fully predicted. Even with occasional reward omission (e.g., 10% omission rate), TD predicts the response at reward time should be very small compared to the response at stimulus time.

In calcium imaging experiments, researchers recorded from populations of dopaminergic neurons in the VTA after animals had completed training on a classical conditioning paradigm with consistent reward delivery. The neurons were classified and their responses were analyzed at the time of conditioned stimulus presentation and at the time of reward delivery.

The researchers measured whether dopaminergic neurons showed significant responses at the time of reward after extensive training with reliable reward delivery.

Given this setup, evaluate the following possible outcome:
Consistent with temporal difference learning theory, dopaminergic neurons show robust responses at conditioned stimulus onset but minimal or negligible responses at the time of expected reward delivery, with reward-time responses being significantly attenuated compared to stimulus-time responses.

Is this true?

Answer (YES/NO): NO